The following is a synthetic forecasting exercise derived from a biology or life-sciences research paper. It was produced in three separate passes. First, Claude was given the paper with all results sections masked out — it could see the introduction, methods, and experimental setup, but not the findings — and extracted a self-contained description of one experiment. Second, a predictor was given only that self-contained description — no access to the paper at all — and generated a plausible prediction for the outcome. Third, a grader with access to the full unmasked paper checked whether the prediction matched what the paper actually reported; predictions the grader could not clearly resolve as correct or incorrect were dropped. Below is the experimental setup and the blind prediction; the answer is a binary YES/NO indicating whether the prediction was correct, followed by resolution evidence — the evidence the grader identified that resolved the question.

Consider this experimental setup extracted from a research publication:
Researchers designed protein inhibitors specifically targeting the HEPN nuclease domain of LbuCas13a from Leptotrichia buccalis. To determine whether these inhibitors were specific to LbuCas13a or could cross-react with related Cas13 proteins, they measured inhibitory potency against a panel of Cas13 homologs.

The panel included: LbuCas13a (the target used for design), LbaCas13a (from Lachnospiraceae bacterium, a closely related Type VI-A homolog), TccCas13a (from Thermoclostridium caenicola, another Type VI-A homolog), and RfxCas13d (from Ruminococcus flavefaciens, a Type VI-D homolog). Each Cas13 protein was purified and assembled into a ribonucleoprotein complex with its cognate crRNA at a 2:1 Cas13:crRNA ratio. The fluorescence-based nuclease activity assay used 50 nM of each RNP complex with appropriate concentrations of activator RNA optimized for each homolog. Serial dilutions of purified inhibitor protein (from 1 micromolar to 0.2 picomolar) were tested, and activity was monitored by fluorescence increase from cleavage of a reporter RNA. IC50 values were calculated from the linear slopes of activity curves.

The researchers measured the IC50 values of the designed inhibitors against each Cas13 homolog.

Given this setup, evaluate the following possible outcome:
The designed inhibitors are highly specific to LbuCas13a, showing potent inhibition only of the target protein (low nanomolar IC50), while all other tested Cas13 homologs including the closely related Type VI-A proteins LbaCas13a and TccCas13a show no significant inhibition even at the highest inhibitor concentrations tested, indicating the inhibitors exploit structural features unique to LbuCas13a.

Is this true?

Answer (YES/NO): YES